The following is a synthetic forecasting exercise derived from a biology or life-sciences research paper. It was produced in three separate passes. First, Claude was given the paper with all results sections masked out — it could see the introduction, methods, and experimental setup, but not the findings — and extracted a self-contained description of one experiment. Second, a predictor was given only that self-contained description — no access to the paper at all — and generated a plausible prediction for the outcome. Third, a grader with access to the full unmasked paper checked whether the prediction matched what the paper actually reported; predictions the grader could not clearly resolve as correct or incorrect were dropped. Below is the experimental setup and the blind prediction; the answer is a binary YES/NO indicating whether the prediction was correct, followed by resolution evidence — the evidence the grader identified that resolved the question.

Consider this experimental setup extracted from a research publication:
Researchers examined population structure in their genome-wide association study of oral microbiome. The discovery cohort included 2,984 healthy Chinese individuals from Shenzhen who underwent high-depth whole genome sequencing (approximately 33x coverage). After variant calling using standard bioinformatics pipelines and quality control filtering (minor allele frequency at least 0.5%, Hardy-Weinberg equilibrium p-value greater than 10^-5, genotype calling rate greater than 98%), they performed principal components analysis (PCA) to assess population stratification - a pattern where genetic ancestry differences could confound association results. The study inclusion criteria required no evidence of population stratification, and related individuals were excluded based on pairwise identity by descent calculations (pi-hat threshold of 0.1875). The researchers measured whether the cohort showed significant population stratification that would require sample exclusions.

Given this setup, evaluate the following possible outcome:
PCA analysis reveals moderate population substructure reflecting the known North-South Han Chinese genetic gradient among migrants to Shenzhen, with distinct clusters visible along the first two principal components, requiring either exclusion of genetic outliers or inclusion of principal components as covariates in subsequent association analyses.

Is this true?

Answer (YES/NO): NO